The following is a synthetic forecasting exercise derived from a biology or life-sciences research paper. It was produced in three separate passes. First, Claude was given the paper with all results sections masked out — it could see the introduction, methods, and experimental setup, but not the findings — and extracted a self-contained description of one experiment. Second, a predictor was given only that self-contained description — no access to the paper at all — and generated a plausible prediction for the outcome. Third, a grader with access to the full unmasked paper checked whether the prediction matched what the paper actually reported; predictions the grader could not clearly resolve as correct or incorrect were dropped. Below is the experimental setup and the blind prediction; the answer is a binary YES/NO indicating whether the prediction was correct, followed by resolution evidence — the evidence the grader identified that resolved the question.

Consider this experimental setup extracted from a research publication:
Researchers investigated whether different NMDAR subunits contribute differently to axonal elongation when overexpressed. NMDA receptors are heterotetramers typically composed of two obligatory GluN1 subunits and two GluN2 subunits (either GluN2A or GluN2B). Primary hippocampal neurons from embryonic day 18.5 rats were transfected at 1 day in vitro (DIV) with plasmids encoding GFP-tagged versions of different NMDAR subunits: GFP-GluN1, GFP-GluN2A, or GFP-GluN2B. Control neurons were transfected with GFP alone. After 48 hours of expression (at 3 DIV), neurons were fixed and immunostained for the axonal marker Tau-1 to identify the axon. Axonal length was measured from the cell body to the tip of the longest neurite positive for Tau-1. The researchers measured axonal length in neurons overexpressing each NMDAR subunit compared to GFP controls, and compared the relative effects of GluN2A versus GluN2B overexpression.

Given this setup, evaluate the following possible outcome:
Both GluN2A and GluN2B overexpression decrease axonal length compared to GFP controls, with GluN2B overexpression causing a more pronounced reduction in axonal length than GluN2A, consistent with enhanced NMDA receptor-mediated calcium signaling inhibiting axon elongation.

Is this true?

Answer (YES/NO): NO